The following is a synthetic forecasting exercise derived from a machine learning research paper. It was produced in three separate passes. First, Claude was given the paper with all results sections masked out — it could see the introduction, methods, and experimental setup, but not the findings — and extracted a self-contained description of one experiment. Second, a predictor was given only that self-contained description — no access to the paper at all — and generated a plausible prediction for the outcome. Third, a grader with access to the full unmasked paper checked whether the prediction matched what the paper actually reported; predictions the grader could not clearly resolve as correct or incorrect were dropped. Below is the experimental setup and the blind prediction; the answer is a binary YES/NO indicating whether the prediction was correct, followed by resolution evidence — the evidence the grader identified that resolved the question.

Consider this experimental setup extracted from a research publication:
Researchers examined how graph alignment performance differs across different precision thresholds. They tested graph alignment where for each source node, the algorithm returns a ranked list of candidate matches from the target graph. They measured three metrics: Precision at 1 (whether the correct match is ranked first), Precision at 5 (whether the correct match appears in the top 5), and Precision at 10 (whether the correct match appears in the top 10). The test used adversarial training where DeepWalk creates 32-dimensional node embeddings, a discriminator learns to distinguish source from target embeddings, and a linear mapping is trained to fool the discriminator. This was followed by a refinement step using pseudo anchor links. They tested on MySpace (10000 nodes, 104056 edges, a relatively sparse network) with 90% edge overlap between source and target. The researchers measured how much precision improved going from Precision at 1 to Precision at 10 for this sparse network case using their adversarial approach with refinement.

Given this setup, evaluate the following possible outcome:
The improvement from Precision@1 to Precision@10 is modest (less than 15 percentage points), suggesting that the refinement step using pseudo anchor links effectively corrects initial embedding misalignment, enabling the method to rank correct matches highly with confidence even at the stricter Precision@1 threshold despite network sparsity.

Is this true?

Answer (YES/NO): NO